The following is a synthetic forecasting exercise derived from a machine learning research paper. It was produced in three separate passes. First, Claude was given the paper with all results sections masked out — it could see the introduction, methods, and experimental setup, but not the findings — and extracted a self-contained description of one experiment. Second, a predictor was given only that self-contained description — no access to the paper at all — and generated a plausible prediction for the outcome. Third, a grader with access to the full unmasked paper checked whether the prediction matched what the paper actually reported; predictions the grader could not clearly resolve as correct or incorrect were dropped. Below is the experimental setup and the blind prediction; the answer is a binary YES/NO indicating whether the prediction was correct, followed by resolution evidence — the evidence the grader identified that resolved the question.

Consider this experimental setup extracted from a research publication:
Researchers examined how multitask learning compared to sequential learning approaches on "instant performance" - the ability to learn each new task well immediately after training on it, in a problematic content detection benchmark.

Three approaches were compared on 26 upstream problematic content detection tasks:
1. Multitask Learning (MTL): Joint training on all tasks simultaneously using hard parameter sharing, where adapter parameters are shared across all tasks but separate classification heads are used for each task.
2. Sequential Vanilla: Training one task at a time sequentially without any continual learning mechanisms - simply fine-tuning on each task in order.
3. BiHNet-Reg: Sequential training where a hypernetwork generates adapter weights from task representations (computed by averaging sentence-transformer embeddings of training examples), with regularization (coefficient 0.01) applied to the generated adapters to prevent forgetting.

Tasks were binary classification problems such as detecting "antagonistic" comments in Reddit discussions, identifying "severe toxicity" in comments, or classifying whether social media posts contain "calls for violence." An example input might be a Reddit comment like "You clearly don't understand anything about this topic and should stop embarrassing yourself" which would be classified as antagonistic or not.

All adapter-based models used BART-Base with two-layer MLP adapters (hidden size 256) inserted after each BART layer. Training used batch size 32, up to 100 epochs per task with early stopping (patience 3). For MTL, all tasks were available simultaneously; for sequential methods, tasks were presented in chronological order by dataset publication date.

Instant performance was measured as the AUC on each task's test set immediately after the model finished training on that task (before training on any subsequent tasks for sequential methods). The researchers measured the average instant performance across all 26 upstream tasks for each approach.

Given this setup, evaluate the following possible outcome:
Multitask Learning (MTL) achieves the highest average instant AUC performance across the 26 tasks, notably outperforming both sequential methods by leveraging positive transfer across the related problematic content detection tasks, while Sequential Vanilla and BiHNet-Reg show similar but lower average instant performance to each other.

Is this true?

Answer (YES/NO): NO